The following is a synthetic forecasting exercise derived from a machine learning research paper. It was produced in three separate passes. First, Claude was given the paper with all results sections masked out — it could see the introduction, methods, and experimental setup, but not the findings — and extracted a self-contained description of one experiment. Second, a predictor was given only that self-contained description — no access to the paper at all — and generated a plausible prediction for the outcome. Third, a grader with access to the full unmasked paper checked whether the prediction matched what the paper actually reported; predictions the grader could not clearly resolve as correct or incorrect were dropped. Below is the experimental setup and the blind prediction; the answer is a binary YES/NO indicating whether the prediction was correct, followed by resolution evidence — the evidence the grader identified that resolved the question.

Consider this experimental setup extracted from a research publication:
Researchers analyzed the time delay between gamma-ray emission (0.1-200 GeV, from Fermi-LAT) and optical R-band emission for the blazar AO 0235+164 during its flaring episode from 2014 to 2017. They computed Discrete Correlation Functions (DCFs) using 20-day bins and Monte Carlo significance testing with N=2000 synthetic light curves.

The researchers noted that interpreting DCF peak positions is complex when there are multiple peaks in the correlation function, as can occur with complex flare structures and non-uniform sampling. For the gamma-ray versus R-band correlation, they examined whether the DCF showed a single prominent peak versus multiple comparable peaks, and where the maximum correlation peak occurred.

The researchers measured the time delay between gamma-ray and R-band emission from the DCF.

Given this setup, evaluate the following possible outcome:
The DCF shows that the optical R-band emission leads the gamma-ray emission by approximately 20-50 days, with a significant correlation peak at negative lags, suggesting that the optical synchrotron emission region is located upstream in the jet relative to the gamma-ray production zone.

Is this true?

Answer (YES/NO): NO